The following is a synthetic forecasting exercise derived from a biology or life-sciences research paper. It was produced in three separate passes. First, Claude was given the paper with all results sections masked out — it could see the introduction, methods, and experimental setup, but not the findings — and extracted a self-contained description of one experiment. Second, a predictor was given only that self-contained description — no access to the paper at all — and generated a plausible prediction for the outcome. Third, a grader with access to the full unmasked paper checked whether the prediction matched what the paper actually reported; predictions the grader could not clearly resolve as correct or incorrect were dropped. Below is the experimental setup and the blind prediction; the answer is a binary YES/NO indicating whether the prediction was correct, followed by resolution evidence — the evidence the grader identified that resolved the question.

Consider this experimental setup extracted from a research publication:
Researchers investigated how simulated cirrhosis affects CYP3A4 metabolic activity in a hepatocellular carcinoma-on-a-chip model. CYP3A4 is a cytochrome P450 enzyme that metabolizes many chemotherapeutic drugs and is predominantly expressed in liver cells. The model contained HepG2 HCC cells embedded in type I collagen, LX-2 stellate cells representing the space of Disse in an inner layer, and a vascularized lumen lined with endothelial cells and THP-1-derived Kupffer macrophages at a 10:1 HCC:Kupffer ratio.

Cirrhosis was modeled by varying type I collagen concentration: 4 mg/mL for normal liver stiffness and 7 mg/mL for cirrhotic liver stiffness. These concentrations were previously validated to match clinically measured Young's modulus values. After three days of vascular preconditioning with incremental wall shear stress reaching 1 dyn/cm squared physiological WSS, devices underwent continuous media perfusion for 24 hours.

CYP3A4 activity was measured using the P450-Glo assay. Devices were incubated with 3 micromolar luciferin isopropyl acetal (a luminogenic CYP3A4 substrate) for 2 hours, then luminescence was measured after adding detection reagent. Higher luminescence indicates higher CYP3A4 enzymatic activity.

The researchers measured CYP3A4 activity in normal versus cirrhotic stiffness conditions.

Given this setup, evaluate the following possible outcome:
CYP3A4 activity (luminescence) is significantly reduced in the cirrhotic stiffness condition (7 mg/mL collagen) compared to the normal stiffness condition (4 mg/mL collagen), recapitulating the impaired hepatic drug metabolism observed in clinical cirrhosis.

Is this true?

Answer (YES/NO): NO